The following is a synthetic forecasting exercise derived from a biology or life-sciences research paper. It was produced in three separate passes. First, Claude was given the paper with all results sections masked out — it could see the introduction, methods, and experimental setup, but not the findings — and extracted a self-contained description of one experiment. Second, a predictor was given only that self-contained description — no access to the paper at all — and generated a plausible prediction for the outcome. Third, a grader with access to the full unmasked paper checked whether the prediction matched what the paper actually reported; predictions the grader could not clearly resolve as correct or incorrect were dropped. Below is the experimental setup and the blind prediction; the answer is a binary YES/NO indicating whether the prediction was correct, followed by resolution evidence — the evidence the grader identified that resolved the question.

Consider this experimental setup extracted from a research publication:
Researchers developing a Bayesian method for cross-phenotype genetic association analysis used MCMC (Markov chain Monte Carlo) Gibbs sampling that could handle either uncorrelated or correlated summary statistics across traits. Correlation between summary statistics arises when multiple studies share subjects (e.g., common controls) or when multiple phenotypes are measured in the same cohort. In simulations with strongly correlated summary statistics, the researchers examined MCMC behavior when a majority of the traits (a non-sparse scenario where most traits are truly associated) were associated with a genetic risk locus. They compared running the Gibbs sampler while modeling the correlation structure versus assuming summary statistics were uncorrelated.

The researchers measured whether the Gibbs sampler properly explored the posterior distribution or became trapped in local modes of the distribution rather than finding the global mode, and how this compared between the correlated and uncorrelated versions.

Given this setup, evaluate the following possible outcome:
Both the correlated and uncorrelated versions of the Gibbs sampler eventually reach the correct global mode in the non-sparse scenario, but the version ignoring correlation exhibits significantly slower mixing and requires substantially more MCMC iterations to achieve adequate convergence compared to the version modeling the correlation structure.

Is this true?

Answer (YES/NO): NO